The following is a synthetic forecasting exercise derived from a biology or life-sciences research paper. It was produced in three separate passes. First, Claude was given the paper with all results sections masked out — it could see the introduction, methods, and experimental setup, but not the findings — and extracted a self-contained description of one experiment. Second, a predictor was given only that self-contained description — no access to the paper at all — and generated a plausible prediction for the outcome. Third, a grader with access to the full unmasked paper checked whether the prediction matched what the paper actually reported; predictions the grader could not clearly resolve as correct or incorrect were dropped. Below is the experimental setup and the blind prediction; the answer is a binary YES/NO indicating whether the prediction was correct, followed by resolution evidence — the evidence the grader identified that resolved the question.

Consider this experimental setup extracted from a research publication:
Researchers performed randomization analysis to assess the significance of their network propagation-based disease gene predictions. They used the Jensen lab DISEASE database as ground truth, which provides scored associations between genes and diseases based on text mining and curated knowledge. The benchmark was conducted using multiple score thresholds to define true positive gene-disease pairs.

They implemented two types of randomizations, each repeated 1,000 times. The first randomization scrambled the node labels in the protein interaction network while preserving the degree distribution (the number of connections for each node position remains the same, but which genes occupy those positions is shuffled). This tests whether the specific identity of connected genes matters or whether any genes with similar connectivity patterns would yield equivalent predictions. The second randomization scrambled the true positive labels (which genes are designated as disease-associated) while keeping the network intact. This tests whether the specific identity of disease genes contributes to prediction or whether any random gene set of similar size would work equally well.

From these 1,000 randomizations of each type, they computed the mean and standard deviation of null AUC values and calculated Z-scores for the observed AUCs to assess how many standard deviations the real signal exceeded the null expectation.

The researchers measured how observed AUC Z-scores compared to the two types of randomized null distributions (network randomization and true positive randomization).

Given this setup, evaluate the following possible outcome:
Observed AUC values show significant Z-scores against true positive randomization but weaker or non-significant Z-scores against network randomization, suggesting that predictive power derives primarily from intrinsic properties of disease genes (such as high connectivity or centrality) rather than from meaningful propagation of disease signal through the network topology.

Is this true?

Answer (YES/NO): NO